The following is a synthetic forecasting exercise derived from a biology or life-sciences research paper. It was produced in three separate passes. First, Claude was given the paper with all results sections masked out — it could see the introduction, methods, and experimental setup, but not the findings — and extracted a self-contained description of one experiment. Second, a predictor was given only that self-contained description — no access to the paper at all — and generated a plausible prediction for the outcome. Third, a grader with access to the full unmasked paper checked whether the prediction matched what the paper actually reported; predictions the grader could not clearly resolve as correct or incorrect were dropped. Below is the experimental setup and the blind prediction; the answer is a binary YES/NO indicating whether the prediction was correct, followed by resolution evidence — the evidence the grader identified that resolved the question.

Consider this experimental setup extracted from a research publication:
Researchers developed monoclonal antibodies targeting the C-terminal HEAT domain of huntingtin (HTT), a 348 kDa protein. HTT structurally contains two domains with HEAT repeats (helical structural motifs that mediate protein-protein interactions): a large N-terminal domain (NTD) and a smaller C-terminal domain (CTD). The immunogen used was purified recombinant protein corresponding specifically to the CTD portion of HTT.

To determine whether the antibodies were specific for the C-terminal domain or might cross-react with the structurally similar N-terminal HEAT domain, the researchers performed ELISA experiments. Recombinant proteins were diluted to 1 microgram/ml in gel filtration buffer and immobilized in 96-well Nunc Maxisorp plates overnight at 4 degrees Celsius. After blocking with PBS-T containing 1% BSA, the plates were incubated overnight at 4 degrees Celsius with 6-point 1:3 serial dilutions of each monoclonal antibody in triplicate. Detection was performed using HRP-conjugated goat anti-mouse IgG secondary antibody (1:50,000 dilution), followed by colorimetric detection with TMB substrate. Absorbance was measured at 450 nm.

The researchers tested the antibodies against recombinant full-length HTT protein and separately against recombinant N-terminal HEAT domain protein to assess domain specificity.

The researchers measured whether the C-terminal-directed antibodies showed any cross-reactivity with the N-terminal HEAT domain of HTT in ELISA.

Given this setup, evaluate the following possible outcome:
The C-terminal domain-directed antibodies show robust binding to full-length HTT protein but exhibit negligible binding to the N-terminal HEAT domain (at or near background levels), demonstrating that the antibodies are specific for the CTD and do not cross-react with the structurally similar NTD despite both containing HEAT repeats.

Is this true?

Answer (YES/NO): YES